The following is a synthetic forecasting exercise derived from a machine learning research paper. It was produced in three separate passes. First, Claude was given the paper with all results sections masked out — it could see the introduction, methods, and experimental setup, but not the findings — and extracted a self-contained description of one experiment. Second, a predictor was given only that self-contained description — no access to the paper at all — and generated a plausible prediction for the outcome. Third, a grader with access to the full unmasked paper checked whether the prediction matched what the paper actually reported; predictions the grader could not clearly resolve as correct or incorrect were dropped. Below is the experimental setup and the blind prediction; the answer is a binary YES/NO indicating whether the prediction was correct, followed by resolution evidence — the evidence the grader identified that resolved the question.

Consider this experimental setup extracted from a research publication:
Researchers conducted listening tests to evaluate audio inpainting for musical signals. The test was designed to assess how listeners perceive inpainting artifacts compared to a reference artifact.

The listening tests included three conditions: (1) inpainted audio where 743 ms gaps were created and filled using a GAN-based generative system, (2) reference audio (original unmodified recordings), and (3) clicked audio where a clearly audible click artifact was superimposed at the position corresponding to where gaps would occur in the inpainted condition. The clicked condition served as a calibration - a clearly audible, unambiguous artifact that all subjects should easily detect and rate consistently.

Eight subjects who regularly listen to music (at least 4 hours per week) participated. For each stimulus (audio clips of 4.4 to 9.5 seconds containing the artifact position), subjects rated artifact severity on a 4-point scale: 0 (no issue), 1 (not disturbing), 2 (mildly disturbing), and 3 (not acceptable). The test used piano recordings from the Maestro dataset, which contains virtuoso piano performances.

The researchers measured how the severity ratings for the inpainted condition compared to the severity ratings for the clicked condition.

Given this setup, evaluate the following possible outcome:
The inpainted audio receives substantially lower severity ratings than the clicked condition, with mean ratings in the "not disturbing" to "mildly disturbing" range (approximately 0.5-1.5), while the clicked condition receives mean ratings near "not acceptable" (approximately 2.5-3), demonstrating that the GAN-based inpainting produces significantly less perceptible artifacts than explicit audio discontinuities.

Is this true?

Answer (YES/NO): YES